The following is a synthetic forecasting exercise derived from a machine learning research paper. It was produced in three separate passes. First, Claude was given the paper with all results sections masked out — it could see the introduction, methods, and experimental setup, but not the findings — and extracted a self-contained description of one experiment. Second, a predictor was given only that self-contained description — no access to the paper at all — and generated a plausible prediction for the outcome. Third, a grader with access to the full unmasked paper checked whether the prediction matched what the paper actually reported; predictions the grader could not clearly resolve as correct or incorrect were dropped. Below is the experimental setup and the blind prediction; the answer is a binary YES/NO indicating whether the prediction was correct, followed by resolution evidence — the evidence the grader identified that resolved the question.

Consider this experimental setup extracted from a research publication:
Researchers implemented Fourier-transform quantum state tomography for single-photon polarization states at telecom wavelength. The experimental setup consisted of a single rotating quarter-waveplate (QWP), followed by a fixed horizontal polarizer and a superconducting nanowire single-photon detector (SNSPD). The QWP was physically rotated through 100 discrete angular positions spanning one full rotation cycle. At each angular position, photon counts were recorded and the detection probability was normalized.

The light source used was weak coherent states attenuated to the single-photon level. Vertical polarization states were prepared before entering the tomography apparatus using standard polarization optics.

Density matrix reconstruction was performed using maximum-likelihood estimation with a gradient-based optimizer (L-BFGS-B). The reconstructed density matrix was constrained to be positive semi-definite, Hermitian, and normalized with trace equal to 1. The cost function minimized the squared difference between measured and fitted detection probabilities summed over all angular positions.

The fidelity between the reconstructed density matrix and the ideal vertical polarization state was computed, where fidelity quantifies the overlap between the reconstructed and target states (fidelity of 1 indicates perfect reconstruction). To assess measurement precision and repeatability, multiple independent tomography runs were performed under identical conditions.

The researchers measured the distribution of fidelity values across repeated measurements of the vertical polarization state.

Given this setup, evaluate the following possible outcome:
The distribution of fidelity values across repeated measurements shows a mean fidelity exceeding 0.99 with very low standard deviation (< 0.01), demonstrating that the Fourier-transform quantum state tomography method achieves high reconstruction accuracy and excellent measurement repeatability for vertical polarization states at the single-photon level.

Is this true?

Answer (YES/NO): YES